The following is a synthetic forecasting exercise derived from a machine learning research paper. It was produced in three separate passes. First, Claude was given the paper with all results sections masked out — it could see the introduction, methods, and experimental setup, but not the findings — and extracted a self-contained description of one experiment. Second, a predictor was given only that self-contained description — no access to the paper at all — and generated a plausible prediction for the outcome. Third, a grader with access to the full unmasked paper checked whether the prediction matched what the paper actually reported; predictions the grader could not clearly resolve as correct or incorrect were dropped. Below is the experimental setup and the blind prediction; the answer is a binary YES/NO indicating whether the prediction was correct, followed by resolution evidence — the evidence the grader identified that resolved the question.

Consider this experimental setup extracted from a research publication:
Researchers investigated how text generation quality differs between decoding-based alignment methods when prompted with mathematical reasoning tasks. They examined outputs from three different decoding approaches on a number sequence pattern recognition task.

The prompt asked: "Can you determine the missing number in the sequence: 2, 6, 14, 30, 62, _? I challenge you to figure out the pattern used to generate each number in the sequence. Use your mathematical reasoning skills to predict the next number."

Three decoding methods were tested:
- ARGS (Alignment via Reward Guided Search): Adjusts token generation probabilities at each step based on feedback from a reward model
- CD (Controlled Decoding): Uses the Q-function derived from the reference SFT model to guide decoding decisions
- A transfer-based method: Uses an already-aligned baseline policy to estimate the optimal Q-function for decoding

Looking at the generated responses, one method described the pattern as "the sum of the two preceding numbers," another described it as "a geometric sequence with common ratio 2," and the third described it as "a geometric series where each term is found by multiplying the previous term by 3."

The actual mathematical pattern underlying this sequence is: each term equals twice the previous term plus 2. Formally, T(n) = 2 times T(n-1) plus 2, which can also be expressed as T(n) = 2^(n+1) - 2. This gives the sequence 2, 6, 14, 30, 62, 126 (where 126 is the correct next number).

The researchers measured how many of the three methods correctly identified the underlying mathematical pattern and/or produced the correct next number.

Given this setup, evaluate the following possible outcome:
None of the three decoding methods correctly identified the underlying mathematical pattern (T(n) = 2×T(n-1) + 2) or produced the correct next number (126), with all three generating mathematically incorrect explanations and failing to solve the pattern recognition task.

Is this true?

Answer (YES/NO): YES